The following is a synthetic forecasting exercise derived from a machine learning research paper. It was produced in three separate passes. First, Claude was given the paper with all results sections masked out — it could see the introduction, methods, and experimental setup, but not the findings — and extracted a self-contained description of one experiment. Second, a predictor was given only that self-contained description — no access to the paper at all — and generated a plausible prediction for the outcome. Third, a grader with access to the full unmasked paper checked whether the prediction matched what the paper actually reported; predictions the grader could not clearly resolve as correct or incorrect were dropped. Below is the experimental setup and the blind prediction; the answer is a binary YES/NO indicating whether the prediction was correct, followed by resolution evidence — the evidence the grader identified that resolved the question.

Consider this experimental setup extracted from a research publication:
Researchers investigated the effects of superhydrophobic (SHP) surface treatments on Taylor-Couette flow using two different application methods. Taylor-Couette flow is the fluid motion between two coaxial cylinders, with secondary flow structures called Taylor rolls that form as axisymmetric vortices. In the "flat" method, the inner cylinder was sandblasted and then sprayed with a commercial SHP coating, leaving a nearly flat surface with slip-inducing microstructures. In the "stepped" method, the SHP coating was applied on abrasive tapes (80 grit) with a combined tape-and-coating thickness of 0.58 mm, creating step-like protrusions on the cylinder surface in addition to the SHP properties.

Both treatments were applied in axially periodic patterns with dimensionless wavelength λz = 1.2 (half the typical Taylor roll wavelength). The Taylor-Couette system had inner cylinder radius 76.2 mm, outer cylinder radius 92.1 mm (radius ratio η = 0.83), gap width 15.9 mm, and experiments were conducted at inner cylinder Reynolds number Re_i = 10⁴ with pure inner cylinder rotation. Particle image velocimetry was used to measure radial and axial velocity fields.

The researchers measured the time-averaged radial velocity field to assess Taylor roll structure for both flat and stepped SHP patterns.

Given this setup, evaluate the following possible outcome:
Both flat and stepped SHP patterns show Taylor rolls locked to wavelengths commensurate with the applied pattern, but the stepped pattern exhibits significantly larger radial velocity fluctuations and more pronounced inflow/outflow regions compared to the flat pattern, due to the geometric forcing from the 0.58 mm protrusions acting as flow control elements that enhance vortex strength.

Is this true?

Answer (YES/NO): NO